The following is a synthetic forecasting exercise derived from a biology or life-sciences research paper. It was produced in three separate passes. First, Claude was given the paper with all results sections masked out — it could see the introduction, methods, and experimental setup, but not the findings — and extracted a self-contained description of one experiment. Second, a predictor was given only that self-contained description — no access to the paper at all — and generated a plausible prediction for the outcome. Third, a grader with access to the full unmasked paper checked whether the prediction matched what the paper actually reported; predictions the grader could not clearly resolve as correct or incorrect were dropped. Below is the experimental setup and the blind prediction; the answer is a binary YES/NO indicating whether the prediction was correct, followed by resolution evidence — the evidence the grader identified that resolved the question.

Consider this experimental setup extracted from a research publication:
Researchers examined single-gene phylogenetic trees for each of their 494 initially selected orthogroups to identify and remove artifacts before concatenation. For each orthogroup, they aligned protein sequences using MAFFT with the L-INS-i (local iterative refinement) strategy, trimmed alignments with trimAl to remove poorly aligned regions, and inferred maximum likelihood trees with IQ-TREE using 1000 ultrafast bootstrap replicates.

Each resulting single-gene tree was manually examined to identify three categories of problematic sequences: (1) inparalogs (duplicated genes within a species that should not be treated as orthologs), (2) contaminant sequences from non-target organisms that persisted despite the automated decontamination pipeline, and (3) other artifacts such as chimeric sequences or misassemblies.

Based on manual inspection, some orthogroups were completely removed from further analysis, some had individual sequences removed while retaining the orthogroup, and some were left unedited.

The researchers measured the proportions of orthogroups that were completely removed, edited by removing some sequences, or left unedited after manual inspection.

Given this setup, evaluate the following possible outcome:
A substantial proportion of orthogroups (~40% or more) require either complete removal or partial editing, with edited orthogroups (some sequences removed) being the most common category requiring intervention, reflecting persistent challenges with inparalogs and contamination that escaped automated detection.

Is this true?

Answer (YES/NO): YES